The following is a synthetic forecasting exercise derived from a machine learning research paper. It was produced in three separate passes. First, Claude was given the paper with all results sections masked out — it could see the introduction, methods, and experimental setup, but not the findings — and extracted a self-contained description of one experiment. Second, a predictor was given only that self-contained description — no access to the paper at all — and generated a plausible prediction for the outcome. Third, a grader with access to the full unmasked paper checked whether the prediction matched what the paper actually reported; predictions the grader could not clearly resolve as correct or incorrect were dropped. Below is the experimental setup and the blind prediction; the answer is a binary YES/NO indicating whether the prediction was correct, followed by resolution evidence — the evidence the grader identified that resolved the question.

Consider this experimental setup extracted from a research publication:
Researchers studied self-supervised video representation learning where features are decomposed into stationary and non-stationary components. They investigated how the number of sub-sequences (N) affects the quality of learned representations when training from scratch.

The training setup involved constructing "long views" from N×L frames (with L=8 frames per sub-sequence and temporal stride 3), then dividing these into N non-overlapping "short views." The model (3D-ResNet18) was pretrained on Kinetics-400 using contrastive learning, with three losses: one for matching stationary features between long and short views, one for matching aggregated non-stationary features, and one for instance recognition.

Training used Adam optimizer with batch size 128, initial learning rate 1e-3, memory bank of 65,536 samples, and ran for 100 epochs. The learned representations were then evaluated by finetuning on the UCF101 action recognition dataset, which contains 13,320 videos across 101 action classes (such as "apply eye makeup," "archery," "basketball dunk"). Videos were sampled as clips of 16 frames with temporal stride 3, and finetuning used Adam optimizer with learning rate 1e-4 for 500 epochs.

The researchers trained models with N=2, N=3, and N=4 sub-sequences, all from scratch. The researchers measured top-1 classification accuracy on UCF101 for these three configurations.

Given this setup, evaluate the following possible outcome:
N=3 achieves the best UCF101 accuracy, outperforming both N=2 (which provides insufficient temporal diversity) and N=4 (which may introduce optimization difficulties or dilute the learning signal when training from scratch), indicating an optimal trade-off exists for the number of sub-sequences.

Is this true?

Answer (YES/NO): NO